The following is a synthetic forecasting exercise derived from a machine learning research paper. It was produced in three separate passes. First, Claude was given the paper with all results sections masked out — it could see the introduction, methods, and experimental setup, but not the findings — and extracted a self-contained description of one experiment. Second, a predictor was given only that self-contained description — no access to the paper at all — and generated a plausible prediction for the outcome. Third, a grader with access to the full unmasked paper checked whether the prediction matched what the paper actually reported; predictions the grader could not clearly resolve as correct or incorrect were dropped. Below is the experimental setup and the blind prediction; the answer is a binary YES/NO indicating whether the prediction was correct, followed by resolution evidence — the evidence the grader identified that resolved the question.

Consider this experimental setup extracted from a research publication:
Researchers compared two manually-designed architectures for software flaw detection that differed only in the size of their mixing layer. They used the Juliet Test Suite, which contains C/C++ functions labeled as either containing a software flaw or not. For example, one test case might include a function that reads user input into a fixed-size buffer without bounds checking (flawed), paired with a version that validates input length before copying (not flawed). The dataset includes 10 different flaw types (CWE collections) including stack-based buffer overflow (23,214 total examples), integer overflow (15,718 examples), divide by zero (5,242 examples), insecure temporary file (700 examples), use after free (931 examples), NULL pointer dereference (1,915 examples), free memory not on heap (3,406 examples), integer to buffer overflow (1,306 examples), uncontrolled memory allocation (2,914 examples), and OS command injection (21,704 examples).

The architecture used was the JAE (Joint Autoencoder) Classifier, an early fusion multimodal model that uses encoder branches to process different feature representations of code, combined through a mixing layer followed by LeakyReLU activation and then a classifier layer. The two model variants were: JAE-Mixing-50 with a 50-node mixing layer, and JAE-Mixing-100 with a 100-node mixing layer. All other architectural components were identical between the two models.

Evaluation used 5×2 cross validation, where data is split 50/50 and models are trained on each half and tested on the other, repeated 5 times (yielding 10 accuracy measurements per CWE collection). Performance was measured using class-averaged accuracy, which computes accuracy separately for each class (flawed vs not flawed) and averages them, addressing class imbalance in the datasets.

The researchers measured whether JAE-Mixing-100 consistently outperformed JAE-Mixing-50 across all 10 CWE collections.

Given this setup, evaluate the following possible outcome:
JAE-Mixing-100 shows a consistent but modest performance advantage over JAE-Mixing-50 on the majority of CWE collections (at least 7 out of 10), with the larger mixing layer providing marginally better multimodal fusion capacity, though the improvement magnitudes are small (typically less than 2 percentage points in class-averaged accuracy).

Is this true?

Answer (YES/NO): NO